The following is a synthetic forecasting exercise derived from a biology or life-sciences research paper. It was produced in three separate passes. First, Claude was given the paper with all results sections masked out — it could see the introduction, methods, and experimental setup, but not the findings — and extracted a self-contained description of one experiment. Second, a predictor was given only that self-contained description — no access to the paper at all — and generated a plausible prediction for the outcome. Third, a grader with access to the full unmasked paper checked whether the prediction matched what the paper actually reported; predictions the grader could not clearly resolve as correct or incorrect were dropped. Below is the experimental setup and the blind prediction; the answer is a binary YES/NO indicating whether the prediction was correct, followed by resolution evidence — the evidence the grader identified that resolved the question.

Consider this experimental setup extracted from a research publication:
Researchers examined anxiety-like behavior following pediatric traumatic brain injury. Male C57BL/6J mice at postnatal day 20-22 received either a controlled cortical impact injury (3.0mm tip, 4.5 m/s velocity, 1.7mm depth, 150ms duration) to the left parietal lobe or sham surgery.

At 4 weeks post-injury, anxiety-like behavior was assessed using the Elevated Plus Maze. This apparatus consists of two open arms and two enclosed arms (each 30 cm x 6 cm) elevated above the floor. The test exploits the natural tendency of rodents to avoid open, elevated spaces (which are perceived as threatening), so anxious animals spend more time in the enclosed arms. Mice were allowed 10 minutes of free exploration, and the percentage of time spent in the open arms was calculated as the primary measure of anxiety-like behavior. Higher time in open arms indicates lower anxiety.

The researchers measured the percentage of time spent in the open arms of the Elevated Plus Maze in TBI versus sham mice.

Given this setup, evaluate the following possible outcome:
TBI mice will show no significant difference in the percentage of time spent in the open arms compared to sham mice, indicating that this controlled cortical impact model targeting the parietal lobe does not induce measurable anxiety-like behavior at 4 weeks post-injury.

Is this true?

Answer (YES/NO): NO